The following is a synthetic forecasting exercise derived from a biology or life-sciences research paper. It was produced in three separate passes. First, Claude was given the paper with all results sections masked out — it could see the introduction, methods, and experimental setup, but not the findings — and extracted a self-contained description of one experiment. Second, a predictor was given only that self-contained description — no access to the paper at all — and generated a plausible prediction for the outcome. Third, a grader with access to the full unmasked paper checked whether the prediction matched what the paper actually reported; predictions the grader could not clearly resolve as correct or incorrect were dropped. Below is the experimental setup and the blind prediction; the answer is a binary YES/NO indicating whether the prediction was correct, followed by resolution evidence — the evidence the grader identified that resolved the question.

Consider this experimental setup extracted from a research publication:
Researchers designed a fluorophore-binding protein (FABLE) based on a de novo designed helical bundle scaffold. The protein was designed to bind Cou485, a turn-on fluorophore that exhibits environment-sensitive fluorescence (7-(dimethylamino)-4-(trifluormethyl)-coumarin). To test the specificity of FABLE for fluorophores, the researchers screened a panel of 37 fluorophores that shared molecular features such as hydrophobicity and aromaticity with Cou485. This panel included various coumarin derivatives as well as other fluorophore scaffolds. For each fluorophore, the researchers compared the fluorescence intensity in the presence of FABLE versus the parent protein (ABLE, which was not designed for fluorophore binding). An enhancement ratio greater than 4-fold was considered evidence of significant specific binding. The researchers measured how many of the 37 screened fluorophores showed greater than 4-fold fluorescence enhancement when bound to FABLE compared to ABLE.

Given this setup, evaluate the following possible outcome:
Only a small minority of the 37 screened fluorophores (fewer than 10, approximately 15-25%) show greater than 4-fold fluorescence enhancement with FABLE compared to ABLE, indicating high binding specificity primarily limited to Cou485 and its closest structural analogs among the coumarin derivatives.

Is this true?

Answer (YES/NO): NO